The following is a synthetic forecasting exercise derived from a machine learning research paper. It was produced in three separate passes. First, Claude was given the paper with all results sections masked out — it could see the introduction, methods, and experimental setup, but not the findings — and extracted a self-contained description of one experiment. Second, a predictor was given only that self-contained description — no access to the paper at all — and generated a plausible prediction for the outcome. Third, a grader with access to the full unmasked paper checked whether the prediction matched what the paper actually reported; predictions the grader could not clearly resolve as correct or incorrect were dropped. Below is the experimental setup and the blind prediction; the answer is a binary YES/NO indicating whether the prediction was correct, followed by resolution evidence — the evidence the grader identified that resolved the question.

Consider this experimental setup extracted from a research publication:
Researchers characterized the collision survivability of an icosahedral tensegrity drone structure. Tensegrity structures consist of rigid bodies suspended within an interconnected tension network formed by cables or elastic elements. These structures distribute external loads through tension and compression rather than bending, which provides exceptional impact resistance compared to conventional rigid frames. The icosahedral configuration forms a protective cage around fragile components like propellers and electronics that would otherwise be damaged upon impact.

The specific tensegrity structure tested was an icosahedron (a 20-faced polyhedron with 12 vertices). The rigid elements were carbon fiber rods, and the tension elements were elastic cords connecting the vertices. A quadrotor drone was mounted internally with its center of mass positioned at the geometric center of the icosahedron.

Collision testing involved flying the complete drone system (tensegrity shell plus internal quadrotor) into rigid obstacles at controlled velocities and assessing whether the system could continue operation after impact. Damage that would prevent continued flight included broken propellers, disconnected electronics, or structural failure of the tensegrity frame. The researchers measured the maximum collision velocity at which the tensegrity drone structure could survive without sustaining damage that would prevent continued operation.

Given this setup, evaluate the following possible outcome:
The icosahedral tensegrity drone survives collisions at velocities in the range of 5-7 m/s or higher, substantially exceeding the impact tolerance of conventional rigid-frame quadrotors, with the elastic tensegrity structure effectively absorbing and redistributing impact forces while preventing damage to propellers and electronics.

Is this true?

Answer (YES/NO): YES